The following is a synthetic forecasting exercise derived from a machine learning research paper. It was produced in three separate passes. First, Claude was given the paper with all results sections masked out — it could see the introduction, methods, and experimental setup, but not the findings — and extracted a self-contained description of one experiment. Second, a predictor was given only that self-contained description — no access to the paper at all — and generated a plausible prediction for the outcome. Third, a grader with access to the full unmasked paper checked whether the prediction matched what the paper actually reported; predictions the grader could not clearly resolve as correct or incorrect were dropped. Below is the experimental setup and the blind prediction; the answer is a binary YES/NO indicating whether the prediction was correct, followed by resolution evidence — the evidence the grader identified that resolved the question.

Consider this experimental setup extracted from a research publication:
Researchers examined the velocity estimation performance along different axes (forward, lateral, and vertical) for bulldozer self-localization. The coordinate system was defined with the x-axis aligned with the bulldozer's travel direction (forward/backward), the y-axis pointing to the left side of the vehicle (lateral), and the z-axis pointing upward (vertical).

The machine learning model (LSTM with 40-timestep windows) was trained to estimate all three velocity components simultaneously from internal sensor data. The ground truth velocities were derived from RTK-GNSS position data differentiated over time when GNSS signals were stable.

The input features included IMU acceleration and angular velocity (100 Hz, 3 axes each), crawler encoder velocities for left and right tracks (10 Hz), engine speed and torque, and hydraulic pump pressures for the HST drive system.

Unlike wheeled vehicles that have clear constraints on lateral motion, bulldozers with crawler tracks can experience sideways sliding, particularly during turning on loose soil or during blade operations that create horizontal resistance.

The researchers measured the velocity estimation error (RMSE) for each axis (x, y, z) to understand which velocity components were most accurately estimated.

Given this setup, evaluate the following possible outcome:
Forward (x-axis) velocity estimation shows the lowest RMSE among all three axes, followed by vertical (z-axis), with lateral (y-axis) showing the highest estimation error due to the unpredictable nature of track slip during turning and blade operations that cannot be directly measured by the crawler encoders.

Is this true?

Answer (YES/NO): NO